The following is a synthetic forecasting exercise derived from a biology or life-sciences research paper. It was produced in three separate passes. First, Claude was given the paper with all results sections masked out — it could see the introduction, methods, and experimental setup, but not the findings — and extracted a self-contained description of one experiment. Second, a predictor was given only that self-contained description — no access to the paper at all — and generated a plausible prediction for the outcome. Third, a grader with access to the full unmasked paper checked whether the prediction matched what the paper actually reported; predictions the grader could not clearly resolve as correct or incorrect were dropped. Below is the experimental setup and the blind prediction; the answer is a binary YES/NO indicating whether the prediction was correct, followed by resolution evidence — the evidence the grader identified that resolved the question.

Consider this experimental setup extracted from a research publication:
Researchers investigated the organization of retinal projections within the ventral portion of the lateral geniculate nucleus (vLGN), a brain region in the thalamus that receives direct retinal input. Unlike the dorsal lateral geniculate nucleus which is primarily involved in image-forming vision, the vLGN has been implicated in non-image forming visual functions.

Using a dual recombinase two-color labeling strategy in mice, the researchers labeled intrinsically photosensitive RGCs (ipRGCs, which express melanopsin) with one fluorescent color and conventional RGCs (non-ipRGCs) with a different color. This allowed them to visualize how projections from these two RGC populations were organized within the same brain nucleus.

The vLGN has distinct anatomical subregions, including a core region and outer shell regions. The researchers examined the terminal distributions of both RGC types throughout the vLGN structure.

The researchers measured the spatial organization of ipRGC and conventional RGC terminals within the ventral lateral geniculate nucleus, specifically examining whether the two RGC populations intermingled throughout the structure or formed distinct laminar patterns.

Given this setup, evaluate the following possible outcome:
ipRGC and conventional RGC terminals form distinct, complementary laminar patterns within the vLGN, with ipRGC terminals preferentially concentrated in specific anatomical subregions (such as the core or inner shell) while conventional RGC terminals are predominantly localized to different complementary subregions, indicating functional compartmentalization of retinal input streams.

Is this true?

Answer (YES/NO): YES